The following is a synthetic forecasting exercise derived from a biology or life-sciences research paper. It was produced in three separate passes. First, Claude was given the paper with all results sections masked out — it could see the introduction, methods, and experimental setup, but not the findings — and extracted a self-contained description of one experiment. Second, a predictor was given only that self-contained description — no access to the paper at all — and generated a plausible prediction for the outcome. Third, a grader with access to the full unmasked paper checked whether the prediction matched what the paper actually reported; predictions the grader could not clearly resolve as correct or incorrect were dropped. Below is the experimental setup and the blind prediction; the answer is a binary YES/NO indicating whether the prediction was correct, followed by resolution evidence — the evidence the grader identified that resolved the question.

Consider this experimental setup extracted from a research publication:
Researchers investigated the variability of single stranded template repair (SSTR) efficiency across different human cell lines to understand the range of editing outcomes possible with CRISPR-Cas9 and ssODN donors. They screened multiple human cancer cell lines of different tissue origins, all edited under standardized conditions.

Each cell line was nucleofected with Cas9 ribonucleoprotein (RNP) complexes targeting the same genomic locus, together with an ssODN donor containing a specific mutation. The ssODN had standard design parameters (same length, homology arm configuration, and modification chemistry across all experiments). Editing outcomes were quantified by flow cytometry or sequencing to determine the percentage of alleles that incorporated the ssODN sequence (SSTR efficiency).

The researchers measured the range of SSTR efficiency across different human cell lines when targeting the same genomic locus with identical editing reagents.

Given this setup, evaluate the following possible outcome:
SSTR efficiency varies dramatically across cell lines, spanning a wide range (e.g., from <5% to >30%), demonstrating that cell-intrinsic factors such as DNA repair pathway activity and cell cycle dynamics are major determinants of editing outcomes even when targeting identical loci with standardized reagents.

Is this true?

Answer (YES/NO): YES